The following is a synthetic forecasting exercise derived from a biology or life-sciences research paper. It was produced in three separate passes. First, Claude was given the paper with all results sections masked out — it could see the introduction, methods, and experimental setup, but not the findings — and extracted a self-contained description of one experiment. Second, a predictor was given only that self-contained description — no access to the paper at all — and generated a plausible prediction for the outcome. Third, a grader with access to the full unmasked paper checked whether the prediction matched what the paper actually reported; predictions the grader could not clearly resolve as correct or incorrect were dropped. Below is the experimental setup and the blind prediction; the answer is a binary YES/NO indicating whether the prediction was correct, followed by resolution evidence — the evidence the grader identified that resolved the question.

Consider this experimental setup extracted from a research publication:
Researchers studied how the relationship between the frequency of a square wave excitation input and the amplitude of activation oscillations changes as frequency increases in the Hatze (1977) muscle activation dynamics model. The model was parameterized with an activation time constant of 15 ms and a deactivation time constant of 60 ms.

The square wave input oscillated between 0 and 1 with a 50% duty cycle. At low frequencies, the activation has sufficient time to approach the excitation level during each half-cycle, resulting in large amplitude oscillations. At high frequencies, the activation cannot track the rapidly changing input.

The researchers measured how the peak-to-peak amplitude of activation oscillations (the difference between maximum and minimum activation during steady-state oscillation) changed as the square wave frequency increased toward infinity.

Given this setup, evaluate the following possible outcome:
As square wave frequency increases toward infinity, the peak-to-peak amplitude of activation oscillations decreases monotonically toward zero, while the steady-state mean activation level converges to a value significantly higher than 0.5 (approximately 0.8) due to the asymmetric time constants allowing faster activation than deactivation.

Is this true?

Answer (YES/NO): YES